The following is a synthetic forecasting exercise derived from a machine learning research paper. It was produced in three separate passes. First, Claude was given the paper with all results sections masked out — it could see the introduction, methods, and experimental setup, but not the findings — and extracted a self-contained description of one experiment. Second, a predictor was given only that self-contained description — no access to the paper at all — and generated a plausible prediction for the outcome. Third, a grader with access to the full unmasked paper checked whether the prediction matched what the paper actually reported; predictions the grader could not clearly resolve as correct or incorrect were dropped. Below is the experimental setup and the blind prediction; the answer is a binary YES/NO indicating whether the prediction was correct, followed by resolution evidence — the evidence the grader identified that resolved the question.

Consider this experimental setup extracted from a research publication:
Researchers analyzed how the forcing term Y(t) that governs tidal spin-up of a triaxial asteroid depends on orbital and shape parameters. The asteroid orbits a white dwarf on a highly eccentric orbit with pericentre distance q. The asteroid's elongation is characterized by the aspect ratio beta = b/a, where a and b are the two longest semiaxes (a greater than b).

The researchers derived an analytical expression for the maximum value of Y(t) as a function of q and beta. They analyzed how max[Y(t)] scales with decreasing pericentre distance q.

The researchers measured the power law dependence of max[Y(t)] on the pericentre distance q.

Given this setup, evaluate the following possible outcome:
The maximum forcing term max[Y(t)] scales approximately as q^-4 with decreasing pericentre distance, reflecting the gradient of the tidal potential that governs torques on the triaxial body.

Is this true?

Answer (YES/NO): NO